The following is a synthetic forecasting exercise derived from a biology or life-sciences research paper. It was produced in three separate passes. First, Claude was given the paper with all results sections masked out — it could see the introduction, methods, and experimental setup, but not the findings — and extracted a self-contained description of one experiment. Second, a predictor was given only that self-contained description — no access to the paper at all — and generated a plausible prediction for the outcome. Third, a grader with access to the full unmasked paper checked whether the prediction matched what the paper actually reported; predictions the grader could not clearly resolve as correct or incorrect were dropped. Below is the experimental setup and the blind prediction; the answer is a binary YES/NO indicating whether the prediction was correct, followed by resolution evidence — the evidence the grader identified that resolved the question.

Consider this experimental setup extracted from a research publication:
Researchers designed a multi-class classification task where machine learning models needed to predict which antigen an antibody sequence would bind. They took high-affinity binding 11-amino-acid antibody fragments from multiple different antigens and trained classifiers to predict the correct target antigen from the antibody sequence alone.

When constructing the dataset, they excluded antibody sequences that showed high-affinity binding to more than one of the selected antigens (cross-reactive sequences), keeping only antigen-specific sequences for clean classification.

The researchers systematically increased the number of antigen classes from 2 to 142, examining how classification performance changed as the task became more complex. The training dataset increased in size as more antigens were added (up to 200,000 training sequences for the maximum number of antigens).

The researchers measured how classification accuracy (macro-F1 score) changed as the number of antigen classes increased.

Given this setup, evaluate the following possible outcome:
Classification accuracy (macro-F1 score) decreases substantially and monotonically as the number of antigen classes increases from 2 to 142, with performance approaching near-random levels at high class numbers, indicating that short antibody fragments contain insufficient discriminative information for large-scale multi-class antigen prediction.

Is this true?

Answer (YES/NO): NO